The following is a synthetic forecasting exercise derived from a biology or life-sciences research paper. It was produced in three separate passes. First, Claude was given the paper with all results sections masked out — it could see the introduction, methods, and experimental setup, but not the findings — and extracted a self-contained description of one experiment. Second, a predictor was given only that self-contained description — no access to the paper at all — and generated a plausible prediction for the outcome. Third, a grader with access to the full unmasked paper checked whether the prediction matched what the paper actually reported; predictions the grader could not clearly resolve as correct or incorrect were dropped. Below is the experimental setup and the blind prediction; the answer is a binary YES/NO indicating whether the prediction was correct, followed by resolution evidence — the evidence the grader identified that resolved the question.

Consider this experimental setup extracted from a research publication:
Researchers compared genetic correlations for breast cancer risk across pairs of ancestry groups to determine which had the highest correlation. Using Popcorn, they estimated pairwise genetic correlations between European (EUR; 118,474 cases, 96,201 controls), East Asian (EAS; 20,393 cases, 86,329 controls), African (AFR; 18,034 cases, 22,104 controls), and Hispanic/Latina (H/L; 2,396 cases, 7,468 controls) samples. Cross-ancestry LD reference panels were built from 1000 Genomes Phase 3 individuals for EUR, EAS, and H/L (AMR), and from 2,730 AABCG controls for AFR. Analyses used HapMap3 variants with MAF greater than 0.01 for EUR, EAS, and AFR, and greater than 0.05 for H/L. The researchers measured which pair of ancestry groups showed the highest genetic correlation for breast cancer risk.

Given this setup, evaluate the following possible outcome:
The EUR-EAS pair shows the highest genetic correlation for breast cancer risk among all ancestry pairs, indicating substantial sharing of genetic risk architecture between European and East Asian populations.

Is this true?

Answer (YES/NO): YES